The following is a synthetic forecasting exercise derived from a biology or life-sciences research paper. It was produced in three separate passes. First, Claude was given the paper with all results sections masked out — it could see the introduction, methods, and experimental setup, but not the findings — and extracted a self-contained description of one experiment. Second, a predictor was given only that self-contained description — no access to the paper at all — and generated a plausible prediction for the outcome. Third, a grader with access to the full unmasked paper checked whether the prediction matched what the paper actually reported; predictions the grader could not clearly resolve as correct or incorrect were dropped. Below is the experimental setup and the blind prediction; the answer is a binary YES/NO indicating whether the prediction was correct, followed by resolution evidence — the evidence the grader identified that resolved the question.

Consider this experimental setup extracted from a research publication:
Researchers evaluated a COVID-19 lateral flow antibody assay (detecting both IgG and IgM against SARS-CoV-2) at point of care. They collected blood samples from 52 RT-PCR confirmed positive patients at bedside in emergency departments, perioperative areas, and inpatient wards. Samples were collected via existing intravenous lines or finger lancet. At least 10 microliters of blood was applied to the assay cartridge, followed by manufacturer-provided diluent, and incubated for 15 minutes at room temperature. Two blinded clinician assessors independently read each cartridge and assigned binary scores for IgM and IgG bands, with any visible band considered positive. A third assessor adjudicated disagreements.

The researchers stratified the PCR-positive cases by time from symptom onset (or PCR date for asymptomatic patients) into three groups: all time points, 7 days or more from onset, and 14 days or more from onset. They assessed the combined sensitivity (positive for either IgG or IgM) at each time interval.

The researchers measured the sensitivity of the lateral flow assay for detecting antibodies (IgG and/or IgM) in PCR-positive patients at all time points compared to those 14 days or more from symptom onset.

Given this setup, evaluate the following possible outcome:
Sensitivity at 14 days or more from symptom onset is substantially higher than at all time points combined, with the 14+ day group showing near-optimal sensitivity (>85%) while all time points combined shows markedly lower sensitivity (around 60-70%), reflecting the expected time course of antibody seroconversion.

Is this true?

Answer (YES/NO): NO